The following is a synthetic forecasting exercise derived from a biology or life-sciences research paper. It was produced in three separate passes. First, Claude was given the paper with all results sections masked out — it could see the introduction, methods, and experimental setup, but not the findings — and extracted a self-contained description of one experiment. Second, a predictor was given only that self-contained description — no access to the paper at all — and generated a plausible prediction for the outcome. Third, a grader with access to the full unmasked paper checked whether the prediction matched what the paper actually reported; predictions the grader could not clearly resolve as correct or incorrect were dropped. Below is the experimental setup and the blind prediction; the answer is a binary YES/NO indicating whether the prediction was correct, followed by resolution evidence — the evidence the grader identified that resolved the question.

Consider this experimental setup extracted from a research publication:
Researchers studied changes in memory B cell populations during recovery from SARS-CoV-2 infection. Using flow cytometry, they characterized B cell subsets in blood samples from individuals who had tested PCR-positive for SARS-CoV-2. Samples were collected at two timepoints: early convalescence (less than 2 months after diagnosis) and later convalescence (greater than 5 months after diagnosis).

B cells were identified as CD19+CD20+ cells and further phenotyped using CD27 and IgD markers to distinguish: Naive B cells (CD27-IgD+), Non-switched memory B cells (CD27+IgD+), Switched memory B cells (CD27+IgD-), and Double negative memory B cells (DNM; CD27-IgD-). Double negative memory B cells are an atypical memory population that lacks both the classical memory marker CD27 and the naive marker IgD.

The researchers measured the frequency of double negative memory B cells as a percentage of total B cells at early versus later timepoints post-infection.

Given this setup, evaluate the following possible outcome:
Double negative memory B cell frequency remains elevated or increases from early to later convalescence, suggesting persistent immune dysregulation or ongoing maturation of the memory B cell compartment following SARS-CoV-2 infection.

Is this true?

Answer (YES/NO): YES